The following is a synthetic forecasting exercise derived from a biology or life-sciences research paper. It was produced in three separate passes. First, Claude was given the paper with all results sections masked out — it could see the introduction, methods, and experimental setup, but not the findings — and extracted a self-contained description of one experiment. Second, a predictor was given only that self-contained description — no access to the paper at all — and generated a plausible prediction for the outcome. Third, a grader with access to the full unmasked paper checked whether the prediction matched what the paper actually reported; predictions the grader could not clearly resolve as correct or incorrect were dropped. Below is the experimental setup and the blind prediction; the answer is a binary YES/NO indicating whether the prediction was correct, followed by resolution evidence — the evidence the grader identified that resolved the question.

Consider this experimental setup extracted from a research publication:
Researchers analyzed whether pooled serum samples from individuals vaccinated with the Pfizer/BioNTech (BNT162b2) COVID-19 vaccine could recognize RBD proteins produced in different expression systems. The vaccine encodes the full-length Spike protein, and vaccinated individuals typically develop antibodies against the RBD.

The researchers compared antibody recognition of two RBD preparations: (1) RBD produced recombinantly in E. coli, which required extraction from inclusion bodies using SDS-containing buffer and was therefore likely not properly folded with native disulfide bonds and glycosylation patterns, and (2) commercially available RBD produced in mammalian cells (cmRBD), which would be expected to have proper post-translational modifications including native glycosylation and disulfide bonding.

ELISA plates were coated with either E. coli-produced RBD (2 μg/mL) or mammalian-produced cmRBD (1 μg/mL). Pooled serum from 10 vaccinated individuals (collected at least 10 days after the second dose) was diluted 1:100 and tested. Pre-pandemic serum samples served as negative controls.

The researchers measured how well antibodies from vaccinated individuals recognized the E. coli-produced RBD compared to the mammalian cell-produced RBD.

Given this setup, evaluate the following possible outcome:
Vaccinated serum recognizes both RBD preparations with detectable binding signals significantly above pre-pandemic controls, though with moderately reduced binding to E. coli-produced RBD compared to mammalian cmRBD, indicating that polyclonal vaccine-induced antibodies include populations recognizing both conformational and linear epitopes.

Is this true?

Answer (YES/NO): NO